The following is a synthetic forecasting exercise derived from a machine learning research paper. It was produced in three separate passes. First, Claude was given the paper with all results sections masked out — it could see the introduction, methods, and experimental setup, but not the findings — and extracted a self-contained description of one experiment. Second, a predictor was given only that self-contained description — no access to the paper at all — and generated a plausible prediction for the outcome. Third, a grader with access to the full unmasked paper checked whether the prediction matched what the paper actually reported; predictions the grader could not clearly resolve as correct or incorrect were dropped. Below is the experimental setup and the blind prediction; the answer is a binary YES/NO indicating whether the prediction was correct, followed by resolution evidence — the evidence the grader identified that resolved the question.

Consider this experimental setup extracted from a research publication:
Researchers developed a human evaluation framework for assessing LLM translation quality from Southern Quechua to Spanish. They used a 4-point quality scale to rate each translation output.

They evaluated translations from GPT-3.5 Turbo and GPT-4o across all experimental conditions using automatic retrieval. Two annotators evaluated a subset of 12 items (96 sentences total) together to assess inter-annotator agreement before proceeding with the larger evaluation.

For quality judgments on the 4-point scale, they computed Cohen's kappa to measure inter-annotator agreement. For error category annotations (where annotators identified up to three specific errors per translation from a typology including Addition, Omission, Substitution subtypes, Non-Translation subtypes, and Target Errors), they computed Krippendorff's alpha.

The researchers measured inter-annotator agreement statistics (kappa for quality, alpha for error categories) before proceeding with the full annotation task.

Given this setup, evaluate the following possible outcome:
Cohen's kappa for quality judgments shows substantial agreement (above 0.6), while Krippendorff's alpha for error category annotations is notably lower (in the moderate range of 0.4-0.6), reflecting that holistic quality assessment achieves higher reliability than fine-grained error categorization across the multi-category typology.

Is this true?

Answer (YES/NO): YES